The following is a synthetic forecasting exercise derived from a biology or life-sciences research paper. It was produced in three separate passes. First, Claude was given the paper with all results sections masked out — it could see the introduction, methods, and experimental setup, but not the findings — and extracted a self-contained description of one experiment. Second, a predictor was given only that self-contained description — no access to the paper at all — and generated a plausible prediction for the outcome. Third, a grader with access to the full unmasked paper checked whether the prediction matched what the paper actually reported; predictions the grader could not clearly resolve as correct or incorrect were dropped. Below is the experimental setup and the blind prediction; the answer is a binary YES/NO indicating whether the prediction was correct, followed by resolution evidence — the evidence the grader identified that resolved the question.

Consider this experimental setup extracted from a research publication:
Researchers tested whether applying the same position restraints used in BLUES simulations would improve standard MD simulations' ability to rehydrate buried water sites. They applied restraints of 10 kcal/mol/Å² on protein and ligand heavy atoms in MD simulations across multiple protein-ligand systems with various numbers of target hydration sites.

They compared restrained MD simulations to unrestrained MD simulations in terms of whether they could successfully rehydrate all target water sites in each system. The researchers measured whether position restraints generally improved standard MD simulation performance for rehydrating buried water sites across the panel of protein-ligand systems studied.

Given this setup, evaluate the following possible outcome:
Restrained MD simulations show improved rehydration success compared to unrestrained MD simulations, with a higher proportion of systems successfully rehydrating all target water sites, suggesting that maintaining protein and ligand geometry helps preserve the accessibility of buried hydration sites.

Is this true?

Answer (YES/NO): NO